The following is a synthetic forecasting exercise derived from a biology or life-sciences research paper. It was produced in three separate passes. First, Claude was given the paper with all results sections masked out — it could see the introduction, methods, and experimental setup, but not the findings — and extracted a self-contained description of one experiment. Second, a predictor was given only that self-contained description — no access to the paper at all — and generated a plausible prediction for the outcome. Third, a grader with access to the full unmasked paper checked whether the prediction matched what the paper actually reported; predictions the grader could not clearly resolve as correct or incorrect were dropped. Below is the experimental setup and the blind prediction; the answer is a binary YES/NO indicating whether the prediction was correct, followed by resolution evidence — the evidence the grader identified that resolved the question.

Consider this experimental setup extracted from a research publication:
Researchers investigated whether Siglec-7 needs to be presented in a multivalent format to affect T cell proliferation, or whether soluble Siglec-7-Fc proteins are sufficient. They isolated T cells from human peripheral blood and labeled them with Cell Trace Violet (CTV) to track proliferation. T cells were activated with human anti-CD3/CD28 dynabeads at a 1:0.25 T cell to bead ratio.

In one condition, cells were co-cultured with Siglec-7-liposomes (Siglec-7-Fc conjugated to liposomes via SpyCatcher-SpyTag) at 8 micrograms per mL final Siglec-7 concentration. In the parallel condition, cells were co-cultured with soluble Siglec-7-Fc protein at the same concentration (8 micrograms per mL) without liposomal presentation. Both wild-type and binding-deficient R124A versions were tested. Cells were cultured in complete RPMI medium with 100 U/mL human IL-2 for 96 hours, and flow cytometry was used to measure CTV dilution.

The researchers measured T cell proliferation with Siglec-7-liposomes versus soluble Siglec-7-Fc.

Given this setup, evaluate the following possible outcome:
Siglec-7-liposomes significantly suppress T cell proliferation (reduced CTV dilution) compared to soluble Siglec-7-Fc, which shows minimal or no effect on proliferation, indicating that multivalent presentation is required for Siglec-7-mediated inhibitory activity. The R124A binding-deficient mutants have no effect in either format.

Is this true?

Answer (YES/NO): NO